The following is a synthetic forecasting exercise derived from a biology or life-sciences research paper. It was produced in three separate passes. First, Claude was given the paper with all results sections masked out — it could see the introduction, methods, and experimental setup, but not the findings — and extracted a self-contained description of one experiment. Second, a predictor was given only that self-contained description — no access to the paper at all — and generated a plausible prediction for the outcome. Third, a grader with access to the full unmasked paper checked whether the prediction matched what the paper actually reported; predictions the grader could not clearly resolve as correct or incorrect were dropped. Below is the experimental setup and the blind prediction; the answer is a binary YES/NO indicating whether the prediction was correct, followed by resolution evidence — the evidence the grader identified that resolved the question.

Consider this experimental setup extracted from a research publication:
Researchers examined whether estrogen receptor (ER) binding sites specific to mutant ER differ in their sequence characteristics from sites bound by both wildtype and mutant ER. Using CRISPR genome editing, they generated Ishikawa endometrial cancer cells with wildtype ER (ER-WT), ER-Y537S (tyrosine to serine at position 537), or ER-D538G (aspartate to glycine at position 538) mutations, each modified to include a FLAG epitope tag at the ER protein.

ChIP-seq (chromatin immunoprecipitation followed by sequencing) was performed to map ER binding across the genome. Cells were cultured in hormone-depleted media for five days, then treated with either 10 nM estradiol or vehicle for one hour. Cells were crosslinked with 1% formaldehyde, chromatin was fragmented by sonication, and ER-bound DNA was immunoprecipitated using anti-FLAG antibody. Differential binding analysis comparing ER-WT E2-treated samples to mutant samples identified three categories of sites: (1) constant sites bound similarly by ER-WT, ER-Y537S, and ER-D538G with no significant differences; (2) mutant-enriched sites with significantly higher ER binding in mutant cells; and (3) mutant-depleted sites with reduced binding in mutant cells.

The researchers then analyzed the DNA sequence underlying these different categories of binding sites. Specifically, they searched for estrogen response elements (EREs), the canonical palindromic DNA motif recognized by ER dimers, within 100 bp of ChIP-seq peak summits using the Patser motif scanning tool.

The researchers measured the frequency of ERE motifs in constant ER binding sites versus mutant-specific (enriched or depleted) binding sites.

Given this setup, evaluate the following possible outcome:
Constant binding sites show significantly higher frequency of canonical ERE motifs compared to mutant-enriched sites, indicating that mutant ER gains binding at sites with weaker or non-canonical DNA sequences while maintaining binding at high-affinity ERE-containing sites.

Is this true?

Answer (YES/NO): YES